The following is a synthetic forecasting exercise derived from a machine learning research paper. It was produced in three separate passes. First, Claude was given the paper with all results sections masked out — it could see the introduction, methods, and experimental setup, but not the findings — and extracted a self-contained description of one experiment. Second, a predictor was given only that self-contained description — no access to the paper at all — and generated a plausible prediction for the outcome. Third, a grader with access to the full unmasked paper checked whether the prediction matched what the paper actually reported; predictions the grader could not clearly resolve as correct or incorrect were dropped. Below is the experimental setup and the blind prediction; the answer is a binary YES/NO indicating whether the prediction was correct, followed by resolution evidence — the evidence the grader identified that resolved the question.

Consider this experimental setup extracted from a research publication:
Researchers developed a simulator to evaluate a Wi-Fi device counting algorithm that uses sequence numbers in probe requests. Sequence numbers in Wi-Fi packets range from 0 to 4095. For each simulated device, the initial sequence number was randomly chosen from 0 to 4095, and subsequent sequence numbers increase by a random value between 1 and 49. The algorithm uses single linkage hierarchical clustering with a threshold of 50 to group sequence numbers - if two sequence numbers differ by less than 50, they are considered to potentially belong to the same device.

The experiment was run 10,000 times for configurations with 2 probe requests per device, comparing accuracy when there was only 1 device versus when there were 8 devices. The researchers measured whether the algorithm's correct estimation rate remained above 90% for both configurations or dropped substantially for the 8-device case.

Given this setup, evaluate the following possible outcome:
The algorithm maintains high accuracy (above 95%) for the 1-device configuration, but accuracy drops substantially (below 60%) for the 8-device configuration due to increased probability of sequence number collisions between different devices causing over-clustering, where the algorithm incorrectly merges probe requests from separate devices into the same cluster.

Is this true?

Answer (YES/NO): YES